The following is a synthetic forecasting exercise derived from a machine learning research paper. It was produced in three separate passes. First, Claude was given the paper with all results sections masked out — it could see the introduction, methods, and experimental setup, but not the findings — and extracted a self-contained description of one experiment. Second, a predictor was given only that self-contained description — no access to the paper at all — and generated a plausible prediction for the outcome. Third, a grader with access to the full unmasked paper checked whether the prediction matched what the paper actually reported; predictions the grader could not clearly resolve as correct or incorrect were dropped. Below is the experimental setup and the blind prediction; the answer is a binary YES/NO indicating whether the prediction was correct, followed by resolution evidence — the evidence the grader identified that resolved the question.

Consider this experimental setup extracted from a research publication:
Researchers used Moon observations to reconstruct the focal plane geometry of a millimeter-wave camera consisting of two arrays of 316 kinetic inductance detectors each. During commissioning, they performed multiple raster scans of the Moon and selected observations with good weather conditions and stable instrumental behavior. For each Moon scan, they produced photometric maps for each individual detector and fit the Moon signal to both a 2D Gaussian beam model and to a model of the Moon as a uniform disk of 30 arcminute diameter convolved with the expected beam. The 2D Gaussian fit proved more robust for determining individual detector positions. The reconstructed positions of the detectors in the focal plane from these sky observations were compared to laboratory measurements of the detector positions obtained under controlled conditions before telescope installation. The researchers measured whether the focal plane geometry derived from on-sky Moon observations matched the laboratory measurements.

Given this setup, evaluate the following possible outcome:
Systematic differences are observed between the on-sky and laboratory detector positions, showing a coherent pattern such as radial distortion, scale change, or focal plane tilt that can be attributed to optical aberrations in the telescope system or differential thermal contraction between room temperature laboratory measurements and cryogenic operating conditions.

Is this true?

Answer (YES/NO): NO